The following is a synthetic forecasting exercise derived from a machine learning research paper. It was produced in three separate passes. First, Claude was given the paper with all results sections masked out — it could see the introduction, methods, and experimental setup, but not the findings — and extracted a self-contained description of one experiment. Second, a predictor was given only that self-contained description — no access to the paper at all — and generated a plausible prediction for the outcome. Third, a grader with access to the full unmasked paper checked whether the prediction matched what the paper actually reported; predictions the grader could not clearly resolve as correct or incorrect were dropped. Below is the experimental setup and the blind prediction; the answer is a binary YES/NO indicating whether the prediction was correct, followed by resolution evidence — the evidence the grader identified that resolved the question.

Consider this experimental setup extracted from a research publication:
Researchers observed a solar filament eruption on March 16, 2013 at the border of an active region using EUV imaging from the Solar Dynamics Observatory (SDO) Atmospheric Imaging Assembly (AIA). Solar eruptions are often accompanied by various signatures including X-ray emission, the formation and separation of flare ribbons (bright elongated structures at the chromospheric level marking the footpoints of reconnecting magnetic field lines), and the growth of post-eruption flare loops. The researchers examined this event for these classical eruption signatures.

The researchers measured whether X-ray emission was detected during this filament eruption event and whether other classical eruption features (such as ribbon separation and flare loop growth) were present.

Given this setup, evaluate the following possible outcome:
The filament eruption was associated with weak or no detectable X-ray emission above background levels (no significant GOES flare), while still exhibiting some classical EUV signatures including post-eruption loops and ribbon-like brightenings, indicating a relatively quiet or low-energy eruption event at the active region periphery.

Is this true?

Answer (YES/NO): YES